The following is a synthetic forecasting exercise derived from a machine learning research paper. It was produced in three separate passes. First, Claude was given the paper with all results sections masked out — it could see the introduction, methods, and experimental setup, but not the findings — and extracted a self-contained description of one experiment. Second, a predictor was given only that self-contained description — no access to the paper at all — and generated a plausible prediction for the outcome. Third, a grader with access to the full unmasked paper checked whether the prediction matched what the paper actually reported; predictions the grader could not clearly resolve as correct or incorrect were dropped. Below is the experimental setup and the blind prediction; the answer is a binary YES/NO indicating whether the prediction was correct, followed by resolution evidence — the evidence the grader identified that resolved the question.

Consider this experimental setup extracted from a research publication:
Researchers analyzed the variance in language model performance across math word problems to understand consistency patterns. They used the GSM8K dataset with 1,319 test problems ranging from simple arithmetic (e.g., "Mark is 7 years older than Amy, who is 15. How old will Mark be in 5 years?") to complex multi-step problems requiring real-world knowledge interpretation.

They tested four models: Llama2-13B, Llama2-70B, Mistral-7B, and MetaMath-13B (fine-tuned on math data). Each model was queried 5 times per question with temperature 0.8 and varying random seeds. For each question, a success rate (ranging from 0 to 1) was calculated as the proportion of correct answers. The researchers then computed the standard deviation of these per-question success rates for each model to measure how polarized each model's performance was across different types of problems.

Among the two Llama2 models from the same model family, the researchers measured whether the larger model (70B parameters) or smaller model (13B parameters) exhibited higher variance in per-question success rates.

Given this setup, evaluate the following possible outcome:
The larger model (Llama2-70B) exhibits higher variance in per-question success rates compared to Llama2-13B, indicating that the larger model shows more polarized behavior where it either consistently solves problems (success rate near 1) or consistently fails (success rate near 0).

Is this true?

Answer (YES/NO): YES